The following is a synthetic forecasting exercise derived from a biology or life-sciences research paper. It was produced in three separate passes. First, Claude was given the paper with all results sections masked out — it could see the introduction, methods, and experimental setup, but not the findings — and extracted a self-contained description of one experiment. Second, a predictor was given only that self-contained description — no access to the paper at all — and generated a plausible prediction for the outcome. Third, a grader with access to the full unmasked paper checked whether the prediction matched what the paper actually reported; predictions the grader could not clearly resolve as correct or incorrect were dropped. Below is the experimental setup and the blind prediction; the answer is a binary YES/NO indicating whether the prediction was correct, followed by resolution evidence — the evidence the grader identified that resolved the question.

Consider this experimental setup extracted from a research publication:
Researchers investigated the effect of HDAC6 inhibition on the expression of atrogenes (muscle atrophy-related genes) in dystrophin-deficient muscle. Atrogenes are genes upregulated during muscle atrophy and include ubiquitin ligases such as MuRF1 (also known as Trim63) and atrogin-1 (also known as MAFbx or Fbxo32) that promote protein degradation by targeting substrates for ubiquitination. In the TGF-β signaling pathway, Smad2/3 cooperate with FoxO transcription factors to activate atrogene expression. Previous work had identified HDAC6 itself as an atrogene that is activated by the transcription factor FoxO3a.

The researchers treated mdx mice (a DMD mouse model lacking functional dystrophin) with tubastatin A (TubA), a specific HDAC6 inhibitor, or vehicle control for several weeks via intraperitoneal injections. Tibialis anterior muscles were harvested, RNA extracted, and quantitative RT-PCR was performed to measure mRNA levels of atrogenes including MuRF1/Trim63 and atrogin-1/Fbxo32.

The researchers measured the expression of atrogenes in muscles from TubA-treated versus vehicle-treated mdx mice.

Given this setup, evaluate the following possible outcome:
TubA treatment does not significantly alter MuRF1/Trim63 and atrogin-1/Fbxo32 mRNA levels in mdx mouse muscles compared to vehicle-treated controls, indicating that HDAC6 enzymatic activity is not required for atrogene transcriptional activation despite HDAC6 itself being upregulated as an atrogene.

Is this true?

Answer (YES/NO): NO